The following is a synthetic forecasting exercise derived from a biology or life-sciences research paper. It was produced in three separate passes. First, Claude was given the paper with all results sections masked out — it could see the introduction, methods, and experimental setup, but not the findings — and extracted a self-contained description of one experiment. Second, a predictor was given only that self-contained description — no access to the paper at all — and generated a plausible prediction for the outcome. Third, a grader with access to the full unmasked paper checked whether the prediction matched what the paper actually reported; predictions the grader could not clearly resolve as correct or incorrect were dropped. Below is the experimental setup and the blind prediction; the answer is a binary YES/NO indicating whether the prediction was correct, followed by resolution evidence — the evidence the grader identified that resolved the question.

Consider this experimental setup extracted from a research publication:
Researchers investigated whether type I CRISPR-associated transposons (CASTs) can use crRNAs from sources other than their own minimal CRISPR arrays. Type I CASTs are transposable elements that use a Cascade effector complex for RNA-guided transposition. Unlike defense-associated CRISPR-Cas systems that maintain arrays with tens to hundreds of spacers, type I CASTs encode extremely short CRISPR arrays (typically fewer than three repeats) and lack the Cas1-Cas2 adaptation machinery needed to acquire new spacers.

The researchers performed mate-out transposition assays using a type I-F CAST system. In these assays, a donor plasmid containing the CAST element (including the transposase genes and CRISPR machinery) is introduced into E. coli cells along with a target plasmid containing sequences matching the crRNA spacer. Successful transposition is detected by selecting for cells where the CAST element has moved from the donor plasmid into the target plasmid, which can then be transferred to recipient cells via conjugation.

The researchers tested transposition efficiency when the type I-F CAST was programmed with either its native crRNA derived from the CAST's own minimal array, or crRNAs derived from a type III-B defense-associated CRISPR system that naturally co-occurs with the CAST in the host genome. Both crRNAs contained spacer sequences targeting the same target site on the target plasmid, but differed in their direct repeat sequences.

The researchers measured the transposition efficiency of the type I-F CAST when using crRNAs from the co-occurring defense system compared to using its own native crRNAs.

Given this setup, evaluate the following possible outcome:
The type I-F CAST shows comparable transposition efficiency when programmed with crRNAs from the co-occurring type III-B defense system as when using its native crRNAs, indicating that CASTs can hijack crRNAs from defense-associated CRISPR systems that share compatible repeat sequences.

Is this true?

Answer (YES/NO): YES